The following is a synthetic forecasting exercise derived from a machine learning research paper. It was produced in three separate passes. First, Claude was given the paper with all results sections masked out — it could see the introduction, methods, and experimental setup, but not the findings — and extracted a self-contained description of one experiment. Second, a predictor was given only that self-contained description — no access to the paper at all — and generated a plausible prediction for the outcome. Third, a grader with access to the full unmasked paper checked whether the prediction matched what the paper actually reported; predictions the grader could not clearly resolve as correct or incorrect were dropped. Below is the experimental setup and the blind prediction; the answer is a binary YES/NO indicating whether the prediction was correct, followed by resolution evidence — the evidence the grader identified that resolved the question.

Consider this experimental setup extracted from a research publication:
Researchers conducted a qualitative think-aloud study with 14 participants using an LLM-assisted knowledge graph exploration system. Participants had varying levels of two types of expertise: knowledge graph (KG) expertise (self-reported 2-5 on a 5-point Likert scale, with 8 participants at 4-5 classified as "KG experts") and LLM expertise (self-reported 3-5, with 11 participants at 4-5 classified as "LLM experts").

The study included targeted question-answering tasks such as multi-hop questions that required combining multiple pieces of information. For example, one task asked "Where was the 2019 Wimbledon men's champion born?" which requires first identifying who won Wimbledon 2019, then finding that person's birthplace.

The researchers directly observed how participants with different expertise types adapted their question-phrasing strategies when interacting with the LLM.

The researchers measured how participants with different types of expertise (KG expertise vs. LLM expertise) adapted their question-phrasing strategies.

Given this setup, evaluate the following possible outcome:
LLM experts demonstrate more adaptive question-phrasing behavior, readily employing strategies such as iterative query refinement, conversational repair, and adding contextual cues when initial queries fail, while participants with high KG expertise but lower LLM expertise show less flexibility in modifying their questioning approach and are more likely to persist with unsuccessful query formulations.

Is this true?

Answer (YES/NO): NO